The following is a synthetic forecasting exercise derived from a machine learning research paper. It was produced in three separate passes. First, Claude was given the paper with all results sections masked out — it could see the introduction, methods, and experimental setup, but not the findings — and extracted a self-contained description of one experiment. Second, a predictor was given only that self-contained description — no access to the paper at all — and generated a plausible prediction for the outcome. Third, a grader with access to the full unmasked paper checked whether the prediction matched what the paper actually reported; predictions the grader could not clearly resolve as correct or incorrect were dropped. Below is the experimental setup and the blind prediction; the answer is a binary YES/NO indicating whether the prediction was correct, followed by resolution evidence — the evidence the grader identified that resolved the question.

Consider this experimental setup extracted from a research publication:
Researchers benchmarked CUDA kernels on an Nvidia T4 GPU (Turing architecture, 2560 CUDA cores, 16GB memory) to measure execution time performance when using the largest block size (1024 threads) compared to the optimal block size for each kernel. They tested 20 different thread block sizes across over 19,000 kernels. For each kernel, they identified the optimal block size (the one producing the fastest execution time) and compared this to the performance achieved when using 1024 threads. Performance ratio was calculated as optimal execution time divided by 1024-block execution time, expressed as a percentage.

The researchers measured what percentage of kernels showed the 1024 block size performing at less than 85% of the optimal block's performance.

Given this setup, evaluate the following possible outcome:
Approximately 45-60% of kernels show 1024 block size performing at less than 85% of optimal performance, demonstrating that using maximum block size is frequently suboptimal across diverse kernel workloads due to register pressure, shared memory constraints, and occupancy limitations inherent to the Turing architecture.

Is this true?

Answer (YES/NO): NO